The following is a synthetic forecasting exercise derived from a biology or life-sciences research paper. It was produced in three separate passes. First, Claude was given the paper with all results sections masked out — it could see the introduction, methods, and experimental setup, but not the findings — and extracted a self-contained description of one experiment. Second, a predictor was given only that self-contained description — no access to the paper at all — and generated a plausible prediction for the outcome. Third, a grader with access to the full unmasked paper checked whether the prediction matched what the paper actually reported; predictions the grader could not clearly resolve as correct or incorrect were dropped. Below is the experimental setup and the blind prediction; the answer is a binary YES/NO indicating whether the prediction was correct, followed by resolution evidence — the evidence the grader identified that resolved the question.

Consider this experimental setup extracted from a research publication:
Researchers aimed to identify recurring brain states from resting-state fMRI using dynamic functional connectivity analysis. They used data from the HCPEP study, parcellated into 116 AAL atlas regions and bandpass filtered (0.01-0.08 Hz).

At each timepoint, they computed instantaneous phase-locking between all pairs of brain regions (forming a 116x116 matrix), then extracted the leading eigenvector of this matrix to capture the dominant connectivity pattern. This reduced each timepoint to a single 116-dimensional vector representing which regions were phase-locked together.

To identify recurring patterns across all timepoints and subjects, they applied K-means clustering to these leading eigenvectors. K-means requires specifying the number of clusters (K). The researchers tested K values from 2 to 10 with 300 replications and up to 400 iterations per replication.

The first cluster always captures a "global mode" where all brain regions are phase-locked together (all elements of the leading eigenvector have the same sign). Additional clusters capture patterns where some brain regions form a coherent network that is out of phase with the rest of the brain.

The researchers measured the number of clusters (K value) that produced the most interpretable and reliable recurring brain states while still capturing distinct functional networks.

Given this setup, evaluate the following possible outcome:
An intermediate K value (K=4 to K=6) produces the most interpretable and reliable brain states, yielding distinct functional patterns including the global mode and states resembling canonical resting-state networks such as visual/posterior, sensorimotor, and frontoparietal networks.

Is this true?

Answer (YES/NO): YES